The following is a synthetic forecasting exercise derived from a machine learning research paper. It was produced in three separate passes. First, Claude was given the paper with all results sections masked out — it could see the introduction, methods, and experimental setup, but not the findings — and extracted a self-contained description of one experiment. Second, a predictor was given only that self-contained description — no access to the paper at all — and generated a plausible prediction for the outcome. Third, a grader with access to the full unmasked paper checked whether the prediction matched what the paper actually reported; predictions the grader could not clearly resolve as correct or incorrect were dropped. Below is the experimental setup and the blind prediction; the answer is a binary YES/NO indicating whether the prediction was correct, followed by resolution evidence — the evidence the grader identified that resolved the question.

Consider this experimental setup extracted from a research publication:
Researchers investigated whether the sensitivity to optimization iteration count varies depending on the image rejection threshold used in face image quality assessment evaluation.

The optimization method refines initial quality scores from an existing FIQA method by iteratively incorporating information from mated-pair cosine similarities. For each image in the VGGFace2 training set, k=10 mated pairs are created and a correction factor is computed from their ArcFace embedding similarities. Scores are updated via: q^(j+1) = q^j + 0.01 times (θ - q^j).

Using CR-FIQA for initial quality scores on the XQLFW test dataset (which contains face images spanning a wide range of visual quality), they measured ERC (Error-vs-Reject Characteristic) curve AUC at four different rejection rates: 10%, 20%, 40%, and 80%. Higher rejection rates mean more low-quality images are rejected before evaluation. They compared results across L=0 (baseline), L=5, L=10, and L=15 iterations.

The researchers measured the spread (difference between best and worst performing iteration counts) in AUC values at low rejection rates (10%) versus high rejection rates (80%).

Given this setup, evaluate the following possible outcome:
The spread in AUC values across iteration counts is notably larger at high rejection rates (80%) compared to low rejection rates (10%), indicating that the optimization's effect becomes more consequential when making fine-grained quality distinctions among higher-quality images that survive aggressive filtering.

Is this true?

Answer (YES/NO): YES